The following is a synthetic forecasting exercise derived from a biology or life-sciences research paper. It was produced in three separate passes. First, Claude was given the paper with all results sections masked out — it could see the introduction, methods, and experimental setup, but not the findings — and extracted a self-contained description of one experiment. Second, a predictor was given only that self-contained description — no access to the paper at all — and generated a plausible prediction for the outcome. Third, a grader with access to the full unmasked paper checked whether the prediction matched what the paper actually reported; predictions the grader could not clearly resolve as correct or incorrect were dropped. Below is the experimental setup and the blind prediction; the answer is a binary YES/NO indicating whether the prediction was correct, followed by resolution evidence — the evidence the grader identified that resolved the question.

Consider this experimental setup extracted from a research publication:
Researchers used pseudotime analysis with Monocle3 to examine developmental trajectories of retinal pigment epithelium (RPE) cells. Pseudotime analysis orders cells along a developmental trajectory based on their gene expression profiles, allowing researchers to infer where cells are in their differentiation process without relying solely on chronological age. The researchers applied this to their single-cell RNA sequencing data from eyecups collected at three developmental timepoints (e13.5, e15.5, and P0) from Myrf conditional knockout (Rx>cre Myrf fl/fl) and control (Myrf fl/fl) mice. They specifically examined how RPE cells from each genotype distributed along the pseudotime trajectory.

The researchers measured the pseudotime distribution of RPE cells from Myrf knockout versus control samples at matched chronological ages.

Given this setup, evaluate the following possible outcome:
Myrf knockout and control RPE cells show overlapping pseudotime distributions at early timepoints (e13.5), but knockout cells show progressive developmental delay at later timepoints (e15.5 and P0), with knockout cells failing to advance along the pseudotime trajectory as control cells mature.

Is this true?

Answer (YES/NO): NO